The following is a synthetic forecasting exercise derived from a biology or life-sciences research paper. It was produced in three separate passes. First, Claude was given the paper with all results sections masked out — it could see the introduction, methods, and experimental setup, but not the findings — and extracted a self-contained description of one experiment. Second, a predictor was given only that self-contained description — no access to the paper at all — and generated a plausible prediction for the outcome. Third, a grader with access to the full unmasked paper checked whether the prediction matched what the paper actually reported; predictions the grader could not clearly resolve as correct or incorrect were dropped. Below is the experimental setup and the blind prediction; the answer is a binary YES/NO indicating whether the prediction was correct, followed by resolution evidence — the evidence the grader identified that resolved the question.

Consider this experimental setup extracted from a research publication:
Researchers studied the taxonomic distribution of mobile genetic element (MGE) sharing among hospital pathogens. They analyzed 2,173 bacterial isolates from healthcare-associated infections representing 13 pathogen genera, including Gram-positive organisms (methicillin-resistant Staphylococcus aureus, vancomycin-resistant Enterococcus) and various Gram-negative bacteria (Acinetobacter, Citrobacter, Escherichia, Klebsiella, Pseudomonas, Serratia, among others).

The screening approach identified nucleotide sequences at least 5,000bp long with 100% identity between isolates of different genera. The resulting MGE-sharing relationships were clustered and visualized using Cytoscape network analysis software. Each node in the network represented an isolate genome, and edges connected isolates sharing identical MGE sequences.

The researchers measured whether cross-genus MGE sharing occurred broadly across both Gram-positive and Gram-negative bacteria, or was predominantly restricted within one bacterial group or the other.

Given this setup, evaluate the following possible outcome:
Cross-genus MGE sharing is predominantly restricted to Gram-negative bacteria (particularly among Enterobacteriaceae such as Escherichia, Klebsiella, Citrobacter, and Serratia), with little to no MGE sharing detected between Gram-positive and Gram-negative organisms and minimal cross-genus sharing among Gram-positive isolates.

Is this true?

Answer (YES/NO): YES